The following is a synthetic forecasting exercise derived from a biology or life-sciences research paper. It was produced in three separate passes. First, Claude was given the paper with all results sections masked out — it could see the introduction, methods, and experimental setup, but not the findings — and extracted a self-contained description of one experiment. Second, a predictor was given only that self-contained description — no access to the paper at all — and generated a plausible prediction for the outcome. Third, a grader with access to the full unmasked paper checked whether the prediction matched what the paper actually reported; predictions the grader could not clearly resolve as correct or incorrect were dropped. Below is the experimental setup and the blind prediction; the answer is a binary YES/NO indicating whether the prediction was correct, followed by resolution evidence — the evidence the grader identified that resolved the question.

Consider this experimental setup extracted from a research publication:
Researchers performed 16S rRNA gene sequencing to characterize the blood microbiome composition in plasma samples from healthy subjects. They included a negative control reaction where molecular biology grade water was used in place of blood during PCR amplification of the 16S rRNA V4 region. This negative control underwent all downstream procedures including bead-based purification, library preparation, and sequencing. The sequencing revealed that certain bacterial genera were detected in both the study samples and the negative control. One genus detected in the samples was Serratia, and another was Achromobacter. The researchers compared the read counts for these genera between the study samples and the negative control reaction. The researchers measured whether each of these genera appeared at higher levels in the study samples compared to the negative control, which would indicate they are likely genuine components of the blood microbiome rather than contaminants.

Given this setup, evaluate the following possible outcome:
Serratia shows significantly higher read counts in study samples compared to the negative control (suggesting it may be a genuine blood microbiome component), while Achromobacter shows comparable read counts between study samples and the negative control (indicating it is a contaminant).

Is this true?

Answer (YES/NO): NO